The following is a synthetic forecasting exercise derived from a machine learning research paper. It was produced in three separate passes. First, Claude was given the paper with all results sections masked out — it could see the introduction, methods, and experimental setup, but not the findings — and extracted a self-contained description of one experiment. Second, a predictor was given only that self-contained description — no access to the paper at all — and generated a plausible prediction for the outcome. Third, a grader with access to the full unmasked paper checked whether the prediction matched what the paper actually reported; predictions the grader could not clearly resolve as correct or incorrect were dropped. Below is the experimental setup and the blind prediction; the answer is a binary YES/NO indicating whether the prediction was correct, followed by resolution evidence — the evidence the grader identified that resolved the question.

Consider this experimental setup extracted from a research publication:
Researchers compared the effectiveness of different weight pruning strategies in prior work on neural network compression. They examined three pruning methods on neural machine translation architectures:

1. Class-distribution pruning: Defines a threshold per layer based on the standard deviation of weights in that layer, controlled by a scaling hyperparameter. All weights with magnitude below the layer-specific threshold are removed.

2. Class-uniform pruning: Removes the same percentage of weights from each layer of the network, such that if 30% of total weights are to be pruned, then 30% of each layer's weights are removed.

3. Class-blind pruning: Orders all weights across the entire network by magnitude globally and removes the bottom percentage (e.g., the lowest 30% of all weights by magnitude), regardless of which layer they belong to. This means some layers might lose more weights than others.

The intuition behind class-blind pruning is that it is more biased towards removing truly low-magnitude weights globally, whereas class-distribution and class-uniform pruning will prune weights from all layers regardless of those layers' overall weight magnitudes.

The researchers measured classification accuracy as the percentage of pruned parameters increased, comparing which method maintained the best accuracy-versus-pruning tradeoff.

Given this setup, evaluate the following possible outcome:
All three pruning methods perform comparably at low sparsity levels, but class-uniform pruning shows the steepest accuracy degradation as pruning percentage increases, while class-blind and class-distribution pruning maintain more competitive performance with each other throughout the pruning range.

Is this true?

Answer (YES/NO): NO